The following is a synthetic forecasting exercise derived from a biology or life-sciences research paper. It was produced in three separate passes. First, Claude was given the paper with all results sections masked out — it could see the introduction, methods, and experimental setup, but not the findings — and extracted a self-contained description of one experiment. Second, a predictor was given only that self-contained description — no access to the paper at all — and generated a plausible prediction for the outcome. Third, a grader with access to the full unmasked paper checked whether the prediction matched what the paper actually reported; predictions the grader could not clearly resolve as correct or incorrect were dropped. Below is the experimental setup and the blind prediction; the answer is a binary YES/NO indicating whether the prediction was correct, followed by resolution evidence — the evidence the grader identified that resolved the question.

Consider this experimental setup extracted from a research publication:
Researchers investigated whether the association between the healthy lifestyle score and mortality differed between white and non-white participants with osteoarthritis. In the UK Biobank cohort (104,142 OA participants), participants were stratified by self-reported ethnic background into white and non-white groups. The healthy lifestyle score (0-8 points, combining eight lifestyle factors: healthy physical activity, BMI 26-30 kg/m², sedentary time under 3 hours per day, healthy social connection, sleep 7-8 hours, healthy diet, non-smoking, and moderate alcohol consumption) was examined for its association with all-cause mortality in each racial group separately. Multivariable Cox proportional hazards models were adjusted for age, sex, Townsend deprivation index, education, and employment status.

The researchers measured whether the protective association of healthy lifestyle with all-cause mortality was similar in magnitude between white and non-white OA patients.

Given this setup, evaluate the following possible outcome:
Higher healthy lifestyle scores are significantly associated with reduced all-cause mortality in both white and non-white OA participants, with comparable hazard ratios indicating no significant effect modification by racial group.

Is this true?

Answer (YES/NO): NO